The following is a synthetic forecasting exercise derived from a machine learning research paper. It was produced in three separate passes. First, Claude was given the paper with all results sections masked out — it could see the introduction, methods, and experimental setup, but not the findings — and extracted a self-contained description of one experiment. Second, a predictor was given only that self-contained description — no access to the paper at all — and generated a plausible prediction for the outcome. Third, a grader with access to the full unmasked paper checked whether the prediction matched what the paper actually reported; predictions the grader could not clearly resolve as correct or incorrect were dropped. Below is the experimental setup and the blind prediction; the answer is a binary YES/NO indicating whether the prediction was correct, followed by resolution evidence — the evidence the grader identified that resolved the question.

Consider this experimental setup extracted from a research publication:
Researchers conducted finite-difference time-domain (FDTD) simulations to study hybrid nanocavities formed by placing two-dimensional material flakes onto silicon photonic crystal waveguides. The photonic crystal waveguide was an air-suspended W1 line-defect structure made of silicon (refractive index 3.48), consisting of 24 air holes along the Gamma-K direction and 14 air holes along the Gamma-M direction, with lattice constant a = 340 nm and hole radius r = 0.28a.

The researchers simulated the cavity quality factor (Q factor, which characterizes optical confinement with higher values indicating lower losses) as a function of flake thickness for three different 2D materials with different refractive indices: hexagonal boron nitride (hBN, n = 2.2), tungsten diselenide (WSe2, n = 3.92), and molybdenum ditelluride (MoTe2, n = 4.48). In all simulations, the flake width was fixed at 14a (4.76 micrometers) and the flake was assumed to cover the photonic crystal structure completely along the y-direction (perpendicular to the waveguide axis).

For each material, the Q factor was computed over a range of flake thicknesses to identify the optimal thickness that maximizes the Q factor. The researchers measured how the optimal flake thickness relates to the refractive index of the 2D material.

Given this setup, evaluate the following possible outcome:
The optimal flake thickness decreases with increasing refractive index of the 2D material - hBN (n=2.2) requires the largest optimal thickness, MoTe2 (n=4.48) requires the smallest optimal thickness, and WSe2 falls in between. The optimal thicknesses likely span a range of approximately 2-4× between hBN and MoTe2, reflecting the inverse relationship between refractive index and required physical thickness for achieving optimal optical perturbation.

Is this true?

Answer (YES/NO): NO